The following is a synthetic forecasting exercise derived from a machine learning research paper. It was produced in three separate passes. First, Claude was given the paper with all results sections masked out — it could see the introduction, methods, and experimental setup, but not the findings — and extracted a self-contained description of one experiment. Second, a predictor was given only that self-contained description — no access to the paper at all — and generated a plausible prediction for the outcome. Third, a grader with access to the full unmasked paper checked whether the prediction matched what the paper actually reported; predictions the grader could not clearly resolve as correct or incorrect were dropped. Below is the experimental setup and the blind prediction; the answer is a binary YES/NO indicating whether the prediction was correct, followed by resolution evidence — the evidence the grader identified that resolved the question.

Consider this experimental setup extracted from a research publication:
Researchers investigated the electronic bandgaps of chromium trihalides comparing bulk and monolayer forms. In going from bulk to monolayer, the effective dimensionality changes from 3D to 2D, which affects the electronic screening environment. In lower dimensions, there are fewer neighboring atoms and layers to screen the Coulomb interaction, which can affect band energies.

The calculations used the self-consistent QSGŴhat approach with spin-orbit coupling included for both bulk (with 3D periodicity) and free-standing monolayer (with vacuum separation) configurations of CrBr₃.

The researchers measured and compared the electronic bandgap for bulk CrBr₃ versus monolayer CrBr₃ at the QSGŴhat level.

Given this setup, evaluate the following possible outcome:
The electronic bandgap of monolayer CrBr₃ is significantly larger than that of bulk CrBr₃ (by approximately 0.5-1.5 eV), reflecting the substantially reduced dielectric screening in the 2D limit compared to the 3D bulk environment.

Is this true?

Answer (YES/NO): YES